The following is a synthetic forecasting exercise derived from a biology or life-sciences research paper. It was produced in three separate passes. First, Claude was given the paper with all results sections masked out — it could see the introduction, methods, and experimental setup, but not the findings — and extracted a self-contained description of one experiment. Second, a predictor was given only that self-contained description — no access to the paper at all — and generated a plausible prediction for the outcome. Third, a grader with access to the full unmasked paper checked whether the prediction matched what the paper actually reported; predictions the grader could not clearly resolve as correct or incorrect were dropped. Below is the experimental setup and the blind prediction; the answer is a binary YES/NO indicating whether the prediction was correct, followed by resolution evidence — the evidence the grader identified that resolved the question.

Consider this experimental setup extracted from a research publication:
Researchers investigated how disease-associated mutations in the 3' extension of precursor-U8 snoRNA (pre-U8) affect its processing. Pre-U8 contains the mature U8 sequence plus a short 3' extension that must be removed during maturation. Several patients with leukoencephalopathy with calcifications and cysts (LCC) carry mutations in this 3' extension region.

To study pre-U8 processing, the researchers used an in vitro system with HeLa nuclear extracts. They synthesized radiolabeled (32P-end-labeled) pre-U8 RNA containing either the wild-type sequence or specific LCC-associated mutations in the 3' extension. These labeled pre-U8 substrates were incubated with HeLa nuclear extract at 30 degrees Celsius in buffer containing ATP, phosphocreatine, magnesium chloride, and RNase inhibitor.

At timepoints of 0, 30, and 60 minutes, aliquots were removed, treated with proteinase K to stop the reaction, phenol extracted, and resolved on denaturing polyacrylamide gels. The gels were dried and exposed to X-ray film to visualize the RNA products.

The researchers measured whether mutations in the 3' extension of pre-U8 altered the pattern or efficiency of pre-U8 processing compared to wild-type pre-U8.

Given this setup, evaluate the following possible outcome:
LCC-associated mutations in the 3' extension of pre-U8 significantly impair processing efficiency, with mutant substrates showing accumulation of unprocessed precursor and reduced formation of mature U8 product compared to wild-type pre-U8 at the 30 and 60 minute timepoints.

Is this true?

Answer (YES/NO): YES